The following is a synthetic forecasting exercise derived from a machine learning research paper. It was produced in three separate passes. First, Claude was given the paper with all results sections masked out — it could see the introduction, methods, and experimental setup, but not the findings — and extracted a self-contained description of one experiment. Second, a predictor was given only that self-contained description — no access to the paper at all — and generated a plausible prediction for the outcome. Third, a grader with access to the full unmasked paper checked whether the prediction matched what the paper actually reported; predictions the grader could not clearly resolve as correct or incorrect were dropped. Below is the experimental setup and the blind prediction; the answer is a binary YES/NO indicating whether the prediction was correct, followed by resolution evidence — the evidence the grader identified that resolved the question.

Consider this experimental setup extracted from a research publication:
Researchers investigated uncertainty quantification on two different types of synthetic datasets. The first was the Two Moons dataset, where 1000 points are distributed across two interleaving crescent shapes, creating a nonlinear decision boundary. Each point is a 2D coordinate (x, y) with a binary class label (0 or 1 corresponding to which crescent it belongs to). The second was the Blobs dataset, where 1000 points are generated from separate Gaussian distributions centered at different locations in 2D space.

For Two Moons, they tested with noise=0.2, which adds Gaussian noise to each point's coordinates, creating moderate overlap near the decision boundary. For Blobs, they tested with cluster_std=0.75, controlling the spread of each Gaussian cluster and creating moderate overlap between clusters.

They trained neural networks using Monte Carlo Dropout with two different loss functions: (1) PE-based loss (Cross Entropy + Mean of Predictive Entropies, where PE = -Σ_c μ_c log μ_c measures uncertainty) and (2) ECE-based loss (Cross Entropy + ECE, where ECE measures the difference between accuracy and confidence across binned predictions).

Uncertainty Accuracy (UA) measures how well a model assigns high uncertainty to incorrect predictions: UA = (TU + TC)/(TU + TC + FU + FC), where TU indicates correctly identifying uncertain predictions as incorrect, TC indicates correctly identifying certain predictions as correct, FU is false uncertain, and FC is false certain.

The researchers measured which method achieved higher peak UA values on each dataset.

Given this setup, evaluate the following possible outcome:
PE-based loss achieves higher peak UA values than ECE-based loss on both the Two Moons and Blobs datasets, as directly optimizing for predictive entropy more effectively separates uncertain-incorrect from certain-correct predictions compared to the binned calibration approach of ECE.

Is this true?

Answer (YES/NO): NO